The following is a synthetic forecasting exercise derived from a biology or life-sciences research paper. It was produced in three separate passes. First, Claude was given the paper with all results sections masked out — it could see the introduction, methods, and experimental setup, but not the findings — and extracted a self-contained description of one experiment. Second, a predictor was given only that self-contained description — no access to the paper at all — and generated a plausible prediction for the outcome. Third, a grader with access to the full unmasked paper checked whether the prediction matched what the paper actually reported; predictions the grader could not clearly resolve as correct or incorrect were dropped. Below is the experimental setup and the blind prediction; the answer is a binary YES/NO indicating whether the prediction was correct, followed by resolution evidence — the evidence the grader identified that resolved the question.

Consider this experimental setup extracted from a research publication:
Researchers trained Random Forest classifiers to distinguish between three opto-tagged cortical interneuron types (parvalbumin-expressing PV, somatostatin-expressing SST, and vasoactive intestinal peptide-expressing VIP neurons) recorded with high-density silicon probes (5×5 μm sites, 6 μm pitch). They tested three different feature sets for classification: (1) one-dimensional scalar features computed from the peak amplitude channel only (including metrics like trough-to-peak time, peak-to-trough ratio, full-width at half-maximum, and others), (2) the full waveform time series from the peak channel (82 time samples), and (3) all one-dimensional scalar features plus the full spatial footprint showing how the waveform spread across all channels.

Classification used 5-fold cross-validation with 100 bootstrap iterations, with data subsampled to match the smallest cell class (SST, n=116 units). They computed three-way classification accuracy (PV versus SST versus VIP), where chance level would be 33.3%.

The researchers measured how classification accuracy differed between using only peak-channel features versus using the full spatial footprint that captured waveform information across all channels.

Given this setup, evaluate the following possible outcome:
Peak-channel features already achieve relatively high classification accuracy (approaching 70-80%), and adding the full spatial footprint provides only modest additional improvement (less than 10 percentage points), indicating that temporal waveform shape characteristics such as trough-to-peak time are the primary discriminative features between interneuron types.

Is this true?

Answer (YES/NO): NO